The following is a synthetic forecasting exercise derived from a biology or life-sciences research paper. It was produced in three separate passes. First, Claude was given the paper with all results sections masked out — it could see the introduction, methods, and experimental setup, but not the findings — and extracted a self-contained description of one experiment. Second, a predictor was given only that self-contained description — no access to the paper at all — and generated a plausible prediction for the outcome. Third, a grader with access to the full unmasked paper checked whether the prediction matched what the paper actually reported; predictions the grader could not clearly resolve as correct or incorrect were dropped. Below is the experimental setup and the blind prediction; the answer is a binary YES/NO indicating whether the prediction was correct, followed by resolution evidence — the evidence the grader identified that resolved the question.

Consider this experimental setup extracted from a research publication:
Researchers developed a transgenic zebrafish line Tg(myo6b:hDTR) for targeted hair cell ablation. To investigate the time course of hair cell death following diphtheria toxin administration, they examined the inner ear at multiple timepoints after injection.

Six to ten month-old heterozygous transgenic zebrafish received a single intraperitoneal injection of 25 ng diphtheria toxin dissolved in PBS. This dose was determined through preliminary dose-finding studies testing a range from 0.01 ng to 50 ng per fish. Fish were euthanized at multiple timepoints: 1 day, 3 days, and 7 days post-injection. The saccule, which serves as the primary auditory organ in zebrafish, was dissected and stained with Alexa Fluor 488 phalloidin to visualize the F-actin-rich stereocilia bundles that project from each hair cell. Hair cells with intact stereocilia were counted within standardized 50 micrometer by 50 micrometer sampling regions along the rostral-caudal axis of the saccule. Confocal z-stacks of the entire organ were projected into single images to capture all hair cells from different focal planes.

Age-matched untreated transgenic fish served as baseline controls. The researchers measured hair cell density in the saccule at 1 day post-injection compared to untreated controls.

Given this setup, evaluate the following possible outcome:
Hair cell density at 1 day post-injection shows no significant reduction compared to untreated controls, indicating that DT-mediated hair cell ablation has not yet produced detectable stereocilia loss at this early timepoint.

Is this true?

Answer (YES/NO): YES